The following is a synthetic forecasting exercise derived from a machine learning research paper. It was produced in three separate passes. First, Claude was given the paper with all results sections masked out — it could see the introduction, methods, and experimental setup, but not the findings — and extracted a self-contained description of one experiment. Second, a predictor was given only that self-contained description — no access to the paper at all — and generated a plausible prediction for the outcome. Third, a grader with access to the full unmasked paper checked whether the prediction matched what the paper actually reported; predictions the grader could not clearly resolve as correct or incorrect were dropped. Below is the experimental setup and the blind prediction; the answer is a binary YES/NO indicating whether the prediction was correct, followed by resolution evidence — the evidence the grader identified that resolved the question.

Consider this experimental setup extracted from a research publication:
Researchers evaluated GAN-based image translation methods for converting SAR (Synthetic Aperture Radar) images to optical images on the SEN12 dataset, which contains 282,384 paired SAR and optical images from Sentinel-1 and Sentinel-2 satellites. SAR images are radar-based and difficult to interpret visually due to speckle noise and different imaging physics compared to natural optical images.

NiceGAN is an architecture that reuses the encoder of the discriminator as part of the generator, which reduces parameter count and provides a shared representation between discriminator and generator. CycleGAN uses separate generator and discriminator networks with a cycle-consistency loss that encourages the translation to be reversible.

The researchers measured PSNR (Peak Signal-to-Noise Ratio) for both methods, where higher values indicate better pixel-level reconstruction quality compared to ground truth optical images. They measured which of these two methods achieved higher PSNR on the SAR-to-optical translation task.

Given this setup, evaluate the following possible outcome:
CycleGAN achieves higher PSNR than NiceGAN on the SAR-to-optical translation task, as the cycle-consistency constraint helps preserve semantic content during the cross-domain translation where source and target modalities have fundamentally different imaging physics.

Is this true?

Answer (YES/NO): YES